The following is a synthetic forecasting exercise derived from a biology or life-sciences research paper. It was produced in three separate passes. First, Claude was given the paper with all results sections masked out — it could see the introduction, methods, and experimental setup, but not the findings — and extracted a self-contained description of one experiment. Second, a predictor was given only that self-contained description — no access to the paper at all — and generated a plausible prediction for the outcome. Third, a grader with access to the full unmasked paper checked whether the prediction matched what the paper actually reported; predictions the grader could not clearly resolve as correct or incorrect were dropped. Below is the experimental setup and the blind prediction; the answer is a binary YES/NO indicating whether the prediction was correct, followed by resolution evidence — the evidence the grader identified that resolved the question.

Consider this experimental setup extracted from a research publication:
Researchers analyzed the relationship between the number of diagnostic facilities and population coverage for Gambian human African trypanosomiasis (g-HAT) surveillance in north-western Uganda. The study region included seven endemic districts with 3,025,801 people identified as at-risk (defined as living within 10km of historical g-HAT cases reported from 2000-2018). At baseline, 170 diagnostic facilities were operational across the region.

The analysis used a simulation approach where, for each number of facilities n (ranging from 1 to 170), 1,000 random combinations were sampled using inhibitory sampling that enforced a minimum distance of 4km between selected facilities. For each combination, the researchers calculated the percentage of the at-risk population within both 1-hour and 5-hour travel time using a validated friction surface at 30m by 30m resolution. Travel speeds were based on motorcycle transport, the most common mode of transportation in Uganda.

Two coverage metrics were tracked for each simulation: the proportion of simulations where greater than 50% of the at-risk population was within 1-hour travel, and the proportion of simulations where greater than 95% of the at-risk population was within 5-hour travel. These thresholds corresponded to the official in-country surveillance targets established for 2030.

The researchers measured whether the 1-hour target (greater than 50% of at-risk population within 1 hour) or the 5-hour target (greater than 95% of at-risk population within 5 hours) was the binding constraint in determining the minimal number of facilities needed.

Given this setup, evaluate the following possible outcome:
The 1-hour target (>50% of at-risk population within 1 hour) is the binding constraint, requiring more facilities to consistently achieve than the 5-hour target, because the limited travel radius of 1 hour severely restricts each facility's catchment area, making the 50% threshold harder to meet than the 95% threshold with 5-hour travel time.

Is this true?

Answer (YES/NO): NO